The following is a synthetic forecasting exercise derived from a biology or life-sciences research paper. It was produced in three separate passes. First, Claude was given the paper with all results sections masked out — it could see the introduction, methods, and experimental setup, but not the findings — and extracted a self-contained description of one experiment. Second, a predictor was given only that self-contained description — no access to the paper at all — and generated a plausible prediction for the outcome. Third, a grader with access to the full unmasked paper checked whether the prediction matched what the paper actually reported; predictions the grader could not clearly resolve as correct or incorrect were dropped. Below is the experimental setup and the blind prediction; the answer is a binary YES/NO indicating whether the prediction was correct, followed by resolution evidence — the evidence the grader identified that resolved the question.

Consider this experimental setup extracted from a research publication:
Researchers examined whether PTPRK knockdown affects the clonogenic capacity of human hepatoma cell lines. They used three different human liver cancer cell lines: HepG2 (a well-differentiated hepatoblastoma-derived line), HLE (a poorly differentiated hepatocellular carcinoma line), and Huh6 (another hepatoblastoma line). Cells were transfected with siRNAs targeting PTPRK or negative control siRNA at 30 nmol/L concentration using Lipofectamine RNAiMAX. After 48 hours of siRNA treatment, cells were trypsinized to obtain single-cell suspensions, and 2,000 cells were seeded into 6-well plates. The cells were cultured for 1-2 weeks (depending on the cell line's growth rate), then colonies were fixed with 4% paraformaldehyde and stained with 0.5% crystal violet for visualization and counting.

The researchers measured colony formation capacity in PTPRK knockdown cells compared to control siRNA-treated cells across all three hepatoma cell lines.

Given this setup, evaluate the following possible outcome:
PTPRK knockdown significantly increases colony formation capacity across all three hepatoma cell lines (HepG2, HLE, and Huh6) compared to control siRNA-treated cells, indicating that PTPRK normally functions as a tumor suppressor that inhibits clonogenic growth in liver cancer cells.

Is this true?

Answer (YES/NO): NO